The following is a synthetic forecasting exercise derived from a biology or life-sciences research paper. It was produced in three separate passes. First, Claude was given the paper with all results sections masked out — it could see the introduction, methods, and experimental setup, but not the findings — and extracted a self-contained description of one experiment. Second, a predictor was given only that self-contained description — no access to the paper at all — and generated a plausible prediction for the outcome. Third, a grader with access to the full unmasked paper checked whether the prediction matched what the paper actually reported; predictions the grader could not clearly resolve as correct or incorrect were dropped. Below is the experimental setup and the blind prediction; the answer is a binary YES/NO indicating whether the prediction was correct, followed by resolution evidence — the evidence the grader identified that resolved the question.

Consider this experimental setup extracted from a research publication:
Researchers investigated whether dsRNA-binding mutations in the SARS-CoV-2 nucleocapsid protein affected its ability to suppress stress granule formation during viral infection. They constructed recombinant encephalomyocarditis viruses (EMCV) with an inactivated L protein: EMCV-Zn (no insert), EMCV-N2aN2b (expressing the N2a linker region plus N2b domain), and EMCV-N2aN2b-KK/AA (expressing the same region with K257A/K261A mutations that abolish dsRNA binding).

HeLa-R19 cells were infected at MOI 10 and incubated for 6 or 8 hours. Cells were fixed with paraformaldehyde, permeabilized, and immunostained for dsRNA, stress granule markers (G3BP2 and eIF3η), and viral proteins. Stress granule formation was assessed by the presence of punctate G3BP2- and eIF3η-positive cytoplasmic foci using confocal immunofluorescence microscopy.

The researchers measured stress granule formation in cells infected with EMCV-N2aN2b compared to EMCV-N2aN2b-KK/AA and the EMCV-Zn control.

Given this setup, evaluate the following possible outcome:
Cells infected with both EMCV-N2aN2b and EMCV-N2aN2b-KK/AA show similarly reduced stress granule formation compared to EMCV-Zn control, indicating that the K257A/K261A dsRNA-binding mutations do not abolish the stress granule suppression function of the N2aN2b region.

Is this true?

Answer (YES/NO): NO